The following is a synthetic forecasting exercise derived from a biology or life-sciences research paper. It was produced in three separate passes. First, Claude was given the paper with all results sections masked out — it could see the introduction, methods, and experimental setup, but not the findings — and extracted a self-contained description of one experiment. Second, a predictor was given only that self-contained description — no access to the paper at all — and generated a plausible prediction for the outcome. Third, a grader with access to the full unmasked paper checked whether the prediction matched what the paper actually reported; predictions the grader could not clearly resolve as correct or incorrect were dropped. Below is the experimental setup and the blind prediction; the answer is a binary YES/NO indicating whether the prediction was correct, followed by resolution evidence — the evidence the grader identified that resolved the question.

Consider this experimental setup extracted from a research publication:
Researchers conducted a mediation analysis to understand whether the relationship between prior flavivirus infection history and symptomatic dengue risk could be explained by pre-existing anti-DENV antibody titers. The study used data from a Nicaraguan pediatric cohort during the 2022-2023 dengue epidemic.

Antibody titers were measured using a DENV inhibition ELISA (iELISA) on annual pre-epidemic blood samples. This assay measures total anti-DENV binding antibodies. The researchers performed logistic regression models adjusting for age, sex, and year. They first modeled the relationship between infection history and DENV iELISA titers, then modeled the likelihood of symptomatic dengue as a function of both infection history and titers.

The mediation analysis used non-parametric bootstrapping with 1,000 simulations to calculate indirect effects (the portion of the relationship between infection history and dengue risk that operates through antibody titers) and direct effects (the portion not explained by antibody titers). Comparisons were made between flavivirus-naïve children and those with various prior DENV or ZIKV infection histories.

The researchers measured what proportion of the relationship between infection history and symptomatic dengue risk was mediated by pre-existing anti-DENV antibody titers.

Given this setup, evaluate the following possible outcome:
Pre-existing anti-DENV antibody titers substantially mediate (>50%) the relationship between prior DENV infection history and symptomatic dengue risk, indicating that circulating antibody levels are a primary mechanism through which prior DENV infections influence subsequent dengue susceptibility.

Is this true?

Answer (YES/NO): NO